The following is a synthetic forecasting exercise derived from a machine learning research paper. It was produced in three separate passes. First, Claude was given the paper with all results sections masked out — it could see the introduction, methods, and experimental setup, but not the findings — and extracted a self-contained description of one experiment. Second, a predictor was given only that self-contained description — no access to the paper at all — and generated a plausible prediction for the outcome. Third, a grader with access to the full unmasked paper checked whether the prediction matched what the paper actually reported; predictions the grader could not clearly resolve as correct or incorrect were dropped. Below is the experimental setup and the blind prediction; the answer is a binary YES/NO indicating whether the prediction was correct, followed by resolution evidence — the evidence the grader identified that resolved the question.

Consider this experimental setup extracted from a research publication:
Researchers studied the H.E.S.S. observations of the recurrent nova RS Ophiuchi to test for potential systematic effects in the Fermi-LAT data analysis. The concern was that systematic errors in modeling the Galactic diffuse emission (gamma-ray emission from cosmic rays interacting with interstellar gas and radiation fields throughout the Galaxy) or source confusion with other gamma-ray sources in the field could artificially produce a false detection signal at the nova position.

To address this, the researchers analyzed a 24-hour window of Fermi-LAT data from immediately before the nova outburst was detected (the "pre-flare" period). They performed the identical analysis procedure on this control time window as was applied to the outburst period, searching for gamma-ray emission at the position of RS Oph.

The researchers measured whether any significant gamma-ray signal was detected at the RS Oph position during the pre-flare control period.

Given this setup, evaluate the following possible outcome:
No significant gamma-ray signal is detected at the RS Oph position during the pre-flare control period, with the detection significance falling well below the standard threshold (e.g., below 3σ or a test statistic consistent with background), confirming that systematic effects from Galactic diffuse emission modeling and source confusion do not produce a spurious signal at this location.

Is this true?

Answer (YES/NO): YES